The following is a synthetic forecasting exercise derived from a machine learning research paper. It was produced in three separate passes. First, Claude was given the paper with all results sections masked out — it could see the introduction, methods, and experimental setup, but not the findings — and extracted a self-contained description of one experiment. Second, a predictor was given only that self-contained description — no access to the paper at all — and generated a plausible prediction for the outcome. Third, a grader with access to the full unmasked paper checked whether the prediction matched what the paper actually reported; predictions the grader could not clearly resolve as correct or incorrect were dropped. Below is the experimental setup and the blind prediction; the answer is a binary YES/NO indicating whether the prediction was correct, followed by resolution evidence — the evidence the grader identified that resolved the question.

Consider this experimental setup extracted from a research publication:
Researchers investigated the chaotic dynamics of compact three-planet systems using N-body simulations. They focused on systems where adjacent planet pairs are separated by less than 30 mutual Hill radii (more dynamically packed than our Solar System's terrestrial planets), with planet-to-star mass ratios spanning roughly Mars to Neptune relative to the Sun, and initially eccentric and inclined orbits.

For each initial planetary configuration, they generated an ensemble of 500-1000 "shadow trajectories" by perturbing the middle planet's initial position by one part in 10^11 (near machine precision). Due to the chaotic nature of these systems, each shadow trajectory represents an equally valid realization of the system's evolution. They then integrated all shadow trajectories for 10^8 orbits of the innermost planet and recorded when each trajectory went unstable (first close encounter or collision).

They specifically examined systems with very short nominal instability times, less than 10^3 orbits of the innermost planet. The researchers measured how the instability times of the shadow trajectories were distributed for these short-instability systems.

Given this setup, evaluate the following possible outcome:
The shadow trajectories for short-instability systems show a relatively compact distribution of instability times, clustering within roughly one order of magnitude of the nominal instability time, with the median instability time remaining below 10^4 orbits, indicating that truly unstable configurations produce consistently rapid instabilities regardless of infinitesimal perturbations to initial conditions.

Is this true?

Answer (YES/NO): YES